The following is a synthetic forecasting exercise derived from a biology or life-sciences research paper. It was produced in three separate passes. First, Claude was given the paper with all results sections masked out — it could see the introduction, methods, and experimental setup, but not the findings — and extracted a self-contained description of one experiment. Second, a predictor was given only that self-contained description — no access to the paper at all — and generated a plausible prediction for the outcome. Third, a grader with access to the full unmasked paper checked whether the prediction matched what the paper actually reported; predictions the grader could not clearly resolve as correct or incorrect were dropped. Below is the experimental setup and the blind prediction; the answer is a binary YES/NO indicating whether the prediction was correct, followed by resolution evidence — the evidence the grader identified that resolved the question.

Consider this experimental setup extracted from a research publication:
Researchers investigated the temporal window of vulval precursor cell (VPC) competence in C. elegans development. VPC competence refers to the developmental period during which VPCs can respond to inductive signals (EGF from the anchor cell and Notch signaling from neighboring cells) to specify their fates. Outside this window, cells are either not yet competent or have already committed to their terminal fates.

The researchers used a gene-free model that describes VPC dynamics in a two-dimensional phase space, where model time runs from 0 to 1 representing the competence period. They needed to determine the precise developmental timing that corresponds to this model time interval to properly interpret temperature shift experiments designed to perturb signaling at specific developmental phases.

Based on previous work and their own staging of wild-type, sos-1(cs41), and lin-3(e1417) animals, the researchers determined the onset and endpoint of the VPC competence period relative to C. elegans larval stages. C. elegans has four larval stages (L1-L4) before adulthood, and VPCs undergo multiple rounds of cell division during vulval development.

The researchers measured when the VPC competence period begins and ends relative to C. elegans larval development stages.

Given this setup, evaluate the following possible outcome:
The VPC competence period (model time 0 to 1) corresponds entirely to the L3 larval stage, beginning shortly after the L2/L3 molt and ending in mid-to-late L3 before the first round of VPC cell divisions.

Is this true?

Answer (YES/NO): NO